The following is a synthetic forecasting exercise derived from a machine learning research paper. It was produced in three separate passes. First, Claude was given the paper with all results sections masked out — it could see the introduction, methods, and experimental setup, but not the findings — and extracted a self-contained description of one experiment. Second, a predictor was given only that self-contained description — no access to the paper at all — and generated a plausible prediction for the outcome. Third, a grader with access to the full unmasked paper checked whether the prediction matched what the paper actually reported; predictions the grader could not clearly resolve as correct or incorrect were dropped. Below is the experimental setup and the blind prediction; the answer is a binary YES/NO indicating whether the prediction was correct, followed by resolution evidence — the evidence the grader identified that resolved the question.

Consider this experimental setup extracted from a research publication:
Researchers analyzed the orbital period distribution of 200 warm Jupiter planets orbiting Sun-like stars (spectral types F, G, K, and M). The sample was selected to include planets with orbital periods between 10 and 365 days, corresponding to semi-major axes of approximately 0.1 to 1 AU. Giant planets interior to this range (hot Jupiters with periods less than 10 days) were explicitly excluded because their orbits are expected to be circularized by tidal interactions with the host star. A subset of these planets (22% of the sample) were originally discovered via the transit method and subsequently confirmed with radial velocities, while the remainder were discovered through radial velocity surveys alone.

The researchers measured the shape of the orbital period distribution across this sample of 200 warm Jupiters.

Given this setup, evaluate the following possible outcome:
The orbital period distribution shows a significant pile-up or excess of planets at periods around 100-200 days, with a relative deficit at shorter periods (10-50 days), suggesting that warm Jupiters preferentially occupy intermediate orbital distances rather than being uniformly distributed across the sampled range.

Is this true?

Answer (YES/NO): NO